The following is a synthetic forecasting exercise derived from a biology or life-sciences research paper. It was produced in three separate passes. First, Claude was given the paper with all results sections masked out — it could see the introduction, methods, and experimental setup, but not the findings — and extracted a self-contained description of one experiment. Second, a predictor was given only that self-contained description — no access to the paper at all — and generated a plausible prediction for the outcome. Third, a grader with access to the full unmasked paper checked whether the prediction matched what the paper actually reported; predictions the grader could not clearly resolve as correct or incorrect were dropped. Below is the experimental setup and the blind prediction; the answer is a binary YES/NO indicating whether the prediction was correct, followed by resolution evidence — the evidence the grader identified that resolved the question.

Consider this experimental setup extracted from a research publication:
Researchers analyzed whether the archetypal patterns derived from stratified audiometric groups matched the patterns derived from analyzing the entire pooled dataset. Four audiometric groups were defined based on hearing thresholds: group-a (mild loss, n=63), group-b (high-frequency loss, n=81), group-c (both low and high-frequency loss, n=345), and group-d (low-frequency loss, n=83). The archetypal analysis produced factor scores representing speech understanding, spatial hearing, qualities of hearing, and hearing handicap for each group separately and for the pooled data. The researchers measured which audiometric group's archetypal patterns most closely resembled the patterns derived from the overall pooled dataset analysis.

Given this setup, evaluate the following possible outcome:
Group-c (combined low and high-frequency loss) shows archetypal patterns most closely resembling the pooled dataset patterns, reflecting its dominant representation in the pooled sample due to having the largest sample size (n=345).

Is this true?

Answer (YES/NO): NO